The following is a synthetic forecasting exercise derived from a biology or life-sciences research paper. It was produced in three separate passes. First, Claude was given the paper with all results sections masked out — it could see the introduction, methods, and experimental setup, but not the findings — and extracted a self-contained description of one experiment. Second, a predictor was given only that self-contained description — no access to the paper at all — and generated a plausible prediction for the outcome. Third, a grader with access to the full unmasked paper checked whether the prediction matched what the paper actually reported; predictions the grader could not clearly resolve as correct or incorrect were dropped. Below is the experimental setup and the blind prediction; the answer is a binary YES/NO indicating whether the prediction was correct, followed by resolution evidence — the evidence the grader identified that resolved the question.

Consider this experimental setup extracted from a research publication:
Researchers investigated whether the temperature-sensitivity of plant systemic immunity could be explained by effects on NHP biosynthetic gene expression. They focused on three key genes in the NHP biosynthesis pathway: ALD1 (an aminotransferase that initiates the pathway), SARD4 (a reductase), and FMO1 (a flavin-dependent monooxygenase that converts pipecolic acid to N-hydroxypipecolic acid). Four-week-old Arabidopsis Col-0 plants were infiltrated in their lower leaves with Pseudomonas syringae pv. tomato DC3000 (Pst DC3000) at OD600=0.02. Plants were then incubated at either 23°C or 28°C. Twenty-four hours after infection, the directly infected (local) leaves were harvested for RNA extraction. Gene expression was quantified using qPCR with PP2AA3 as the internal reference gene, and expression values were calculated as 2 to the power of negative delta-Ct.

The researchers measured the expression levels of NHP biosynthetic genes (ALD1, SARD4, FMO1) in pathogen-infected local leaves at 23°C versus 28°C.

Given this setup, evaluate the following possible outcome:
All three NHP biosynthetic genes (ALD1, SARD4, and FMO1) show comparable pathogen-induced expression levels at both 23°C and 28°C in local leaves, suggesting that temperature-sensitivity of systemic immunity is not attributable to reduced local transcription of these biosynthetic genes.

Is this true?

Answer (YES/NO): NO